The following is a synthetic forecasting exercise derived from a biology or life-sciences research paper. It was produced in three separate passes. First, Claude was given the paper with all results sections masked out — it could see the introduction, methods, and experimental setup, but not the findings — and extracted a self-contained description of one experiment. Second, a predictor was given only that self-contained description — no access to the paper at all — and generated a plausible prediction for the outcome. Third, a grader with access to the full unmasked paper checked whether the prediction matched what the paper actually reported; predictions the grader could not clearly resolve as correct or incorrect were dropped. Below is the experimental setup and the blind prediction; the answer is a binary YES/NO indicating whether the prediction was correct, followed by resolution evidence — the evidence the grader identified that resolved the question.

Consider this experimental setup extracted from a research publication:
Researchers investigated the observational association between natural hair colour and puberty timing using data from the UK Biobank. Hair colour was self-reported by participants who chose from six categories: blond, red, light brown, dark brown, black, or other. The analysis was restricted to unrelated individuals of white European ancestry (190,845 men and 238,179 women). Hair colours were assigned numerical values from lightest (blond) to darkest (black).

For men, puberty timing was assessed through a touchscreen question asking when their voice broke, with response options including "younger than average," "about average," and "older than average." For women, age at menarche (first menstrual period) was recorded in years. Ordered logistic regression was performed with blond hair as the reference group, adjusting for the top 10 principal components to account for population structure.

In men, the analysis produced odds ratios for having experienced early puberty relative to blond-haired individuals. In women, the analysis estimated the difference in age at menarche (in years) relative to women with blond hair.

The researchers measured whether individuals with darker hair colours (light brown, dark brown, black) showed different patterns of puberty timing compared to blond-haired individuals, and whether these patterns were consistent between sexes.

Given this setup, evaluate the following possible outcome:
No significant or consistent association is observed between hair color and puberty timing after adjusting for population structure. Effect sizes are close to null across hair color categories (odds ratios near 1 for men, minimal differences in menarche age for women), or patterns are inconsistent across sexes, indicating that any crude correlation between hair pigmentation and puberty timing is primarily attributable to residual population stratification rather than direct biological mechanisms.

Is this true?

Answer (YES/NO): NO